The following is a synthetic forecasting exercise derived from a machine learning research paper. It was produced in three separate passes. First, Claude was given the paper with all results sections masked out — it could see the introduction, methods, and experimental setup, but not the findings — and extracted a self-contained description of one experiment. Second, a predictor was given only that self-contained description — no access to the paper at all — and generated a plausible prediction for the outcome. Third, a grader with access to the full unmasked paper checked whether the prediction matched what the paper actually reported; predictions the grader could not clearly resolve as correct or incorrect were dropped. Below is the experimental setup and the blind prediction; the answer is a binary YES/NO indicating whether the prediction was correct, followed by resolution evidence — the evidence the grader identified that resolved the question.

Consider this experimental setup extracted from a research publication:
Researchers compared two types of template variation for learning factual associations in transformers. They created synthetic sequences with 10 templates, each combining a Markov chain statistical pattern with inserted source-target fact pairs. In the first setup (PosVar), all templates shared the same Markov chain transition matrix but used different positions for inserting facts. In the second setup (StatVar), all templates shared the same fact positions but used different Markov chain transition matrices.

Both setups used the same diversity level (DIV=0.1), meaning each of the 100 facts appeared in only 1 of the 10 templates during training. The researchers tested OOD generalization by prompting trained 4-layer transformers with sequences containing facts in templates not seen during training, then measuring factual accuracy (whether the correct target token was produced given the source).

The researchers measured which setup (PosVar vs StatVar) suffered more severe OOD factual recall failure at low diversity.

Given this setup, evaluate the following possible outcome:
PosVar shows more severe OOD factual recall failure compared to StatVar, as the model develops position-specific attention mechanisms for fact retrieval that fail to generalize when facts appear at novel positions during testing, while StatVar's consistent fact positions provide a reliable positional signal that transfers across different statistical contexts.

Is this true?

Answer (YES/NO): YES